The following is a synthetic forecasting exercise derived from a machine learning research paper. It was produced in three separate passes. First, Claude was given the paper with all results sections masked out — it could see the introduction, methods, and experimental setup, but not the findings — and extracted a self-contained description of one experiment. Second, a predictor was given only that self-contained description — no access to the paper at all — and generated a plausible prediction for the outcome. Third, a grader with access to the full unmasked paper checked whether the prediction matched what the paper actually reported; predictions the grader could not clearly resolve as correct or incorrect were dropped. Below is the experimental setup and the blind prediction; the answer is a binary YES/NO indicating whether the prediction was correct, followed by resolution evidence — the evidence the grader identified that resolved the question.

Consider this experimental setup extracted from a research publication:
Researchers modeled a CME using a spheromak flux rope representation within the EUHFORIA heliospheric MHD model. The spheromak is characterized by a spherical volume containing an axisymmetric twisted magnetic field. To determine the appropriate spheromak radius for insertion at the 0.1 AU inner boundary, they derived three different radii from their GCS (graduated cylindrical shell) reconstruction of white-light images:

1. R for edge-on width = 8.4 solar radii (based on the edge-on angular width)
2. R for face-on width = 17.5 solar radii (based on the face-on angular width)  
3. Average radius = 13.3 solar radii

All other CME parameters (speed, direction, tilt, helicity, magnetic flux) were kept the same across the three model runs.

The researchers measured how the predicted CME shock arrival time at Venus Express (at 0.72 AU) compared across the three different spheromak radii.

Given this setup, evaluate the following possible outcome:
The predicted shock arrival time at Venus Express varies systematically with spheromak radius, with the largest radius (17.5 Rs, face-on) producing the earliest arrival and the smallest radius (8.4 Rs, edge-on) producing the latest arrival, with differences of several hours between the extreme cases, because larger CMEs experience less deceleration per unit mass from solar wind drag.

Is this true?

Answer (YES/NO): NO